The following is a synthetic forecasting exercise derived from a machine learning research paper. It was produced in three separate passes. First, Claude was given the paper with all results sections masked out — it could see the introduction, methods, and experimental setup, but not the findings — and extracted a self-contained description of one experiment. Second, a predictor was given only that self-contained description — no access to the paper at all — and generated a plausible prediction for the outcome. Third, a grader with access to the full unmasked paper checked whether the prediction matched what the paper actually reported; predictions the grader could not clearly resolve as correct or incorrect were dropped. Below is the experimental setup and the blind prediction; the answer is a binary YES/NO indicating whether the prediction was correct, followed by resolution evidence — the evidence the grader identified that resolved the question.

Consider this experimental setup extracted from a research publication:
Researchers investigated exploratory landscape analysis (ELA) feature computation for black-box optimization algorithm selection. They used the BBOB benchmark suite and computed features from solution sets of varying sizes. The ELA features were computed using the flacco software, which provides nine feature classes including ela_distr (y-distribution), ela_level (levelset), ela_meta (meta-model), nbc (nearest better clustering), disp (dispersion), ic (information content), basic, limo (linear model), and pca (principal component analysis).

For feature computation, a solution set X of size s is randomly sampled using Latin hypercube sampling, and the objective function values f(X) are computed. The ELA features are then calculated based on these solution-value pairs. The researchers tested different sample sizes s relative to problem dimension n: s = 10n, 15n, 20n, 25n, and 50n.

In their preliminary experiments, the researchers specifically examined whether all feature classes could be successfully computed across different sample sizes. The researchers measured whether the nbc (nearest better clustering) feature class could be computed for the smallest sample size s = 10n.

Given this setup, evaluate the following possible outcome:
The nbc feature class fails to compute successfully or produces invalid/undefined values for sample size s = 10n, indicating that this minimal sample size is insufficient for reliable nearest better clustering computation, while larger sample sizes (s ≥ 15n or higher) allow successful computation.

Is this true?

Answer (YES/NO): YES